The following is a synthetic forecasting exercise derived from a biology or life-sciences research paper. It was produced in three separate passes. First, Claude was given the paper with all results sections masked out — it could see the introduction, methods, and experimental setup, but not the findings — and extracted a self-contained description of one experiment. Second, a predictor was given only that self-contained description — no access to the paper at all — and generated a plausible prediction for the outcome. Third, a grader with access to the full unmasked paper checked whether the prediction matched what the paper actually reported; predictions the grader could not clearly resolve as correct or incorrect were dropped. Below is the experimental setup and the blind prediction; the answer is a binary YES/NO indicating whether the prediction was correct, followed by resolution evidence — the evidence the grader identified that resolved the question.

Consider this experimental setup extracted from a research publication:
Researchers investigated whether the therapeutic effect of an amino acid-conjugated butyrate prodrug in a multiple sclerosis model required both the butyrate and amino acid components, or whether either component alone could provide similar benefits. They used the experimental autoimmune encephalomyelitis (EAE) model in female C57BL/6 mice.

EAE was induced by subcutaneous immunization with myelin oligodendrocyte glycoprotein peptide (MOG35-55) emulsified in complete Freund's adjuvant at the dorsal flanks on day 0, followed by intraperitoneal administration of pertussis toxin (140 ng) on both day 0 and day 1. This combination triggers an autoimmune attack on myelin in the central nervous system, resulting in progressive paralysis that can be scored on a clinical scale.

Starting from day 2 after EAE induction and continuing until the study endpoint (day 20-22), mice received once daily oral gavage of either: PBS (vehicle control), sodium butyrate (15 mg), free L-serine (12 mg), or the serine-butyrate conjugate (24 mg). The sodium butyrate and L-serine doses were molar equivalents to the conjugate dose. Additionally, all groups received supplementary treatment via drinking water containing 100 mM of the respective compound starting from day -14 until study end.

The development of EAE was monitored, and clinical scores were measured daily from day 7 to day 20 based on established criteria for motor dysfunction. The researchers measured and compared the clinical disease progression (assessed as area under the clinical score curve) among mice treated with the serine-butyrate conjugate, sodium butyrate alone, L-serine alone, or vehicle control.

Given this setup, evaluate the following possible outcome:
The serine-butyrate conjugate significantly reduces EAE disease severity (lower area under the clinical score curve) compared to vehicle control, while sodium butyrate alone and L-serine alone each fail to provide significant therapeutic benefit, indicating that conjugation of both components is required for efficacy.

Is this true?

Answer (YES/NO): YES